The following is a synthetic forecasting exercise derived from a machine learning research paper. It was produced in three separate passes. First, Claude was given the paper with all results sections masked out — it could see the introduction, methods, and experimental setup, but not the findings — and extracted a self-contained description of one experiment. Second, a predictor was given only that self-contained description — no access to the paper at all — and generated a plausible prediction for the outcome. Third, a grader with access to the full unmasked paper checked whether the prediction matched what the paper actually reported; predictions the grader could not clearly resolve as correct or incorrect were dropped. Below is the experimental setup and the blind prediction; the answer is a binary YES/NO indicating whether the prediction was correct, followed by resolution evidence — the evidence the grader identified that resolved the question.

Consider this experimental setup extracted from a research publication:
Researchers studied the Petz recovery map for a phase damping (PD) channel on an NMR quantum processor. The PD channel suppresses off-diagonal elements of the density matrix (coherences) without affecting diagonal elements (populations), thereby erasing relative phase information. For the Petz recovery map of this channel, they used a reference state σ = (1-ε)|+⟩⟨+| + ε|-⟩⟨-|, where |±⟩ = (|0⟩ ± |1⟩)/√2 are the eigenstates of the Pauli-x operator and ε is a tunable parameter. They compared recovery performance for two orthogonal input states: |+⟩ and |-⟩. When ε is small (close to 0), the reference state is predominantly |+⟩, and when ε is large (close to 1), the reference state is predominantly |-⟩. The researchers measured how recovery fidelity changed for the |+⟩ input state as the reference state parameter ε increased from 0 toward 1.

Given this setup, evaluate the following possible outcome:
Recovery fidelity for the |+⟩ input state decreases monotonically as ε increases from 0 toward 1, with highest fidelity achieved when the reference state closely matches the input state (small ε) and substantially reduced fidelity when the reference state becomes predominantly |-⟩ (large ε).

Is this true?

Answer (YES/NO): YES